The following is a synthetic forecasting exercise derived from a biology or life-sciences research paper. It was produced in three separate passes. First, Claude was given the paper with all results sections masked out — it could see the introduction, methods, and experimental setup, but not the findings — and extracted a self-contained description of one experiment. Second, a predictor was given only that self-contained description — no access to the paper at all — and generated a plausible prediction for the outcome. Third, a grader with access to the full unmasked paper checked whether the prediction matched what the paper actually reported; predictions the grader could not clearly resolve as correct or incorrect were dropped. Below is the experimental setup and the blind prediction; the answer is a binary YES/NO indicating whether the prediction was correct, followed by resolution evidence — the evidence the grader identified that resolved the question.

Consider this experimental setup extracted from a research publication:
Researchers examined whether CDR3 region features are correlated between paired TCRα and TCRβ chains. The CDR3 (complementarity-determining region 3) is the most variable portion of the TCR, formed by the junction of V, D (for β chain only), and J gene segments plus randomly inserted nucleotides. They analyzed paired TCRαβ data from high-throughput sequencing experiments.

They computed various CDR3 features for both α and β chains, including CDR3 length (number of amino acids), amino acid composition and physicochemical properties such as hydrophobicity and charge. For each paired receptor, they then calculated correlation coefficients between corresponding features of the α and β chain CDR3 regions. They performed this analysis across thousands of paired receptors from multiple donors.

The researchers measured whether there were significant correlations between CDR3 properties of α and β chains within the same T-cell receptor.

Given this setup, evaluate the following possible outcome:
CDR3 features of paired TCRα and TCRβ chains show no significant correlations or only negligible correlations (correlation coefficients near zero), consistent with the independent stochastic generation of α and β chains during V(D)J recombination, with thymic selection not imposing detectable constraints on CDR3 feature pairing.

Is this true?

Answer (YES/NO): YES